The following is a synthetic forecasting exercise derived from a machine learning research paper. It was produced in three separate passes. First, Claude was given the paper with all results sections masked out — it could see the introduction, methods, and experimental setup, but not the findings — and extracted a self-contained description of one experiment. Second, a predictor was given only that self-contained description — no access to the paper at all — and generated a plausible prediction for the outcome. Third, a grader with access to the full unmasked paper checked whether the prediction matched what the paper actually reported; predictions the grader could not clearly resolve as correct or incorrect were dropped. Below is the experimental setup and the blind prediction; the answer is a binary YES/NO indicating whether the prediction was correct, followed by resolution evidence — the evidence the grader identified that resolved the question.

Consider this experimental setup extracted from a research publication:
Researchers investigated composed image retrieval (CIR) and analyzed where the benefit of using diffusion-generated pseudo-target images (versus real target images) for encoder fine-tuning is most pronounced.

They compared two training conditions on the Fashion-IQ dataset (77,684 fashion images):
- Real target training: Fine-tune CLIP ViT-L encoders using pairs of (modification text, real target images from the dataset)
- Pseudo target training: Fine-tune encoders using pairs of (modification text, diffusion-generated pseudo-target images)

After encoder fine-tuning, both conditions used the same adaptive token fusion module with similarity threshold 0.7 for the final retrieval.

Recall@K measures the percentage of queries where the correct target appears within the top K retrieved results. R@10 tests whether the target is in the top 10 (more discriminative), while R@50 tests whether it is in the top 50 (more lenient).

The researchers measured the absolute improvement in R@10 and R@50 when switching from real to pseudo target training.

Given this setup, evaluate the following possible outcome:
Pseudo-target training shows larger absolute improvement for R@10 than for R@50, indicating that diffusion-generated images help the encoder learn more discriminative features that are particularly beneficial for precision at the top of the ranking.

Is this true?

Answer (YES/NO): YES